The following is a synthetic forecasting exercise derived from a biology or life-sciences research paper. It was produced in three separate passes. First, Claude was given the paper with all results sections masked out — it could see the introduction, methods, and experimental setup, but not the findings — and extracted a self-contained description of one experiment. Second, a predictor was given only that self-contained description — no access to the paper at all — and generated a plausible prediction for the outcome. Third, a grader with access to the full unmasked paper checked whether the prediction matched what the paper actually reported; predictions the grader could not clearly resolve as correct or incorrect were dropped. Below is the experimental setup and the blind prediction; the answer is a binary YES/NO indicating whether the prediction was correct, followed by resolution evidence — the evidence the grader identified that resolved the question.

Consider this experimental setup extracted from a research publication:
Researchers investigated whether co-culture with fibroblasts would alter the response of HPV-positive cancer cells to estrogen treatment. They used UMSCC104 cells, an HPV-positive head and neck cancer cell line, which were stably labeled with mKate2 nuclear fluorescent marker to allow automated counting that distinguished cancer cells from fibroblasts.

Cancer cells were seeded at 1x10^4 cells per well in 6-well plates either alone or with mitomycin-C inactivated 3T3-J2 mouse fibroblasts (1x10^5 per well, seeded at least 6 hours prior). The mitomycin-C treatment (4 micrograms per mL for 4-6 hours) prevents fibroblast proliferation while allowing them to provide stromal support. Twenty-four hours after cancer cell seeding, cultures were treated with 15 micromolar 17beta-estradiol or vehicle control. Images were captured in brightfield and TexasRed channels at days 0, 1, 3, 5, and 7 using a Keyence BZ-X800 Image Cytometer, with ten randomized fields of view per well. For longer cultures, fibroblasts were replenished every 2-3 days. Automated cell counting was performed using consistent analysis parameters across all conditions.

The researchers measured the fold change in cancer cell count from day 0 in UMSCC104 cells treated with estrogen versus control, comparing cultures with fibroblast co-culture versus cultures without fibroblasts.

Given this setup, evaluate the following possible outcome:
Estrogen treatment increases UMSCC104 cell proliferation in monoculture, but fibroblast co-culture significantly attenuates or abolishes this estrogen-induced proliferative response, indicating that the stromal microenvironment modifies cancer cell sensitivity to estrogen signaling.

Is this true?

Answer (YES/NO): NO